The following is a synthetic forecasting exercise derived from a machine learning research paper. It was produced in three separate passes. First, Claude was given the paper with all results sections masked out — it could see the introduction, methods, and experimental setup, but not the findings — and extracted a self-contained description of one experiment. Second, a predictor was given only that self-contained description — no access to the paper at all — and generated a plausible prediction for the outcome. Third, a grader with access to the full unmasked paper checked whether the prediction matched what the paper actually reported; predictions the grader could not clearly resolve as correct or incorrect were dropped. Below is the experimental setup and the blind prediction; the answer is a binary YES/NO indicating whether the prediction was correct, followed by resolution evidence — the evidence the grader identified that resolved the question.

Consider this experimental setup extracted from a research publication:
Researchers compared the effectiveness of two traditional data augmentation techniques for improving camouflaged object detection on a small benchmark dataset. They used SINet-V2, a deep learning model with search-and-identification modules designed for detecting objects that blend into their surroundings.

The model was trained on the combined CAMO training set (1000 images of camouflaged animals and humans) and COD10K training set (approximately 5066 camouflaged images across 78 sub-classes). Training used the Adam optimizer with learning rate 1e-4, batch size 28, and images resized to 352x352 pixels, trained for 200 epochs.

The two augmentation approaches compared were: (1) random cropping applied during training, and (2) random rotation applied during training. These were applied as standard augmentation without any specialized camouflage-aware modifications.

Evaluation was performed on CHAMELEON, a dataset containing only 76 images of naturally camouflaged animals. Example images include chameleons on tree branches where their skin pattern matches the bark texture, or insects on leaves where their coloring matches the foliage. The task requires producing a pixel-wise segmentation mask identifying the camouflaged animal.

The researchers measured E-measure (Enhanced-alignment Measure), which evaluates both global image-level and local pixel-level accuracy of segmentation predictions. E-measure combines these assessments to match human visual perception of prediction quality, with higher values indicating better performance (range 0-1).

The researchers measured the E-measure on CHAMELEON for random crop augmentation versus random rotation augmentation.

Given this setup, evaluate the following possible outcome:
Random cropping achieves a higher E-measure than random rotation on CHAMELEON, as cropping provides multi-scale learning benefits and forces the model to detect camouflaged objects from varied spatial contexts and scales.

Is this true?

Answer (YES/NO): NO